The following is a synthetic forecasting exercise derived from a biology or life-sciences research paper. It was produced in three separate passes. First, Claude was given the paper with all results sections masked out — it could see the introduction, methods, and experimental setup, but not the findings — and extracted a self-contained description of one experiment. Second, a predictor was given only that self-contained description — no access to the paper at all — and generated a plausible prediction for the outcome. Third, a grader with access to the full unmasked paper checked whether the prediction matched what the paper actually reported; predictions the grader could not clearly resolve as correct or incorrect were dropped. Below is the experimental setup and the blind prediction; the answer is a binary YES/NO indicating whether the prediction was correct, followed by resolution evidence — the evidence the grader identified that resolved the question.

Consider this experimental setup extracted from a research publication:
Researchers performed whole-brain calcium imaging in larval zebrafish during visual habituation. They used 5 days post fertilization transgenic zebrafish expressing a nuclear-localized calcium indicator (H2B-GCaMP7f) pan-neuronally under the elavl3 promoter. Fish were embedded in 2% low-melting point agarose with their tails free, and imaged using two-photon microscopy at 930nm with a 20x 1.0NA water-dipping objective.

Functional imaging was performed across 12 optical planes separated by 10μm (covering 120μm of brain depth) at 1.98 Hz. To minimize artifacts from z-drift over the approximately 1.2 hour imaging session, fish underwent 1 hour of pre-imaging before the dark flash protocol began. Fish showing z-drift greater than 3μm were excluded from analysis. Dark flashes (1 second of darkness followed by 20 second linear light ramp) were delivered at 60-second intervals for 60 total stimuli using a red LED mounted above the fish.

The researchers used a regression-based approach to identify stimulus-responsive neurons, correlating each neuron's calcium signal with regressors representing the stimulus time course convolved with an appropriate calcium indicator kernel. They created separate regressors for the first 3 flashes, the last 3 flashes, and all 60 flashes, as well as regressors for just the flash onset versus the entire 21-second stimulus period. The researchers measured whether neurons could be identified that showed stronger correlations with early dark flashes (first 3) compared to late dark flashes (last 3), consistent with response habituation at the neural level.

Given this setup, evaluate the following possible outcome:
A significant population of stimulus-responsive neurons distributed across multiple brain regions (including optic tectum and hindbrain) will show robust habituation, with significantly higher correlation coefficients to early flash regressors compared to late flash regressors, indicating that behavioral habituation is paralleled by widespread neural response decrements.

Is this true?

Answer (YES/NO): YES